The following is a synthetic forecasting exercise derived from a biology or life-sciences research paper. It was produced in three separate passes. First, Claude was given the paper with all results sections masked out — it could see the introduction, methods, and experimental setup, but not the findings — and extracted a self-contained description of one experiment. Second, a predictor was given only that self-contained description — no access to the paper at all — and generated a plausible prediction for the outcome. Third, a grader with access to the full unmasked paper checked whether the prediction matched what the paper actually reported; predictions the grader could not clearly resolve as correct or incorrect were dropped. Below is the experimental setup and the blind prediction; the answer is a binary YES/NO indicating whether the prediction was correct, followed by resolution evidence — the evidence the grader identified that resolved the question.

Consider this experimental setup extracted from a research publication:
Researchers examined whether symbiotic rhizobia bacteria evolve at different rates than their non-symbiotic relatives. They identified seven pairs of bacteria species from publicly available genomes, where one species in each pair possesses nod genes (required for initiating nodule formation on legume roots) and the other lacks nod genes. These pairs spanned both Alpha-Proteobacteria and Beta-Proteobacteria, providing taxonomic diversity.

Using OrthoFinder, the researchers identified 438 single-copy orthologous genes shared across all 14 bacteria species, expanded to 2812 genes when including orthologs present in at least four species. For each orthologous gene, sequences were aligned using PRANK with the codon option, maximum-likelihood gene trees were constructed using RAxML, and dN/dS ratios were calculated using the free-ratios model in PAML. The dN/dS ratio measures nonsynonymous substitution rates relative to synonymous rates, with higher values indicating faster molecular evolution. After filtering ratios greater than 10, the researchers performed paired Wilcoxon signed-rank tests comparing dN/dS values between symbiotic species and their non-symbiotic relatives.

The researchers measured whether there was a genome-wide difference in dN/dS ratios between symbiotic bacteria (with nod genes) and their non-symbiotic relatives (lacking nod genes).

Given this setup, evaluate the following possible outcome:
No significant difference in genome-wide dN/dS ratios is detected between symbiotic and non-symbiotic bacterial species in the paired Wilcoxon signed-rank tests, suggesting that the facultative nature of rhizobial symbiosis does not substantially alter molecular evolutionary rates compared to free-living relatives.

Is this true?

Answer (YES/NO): NO